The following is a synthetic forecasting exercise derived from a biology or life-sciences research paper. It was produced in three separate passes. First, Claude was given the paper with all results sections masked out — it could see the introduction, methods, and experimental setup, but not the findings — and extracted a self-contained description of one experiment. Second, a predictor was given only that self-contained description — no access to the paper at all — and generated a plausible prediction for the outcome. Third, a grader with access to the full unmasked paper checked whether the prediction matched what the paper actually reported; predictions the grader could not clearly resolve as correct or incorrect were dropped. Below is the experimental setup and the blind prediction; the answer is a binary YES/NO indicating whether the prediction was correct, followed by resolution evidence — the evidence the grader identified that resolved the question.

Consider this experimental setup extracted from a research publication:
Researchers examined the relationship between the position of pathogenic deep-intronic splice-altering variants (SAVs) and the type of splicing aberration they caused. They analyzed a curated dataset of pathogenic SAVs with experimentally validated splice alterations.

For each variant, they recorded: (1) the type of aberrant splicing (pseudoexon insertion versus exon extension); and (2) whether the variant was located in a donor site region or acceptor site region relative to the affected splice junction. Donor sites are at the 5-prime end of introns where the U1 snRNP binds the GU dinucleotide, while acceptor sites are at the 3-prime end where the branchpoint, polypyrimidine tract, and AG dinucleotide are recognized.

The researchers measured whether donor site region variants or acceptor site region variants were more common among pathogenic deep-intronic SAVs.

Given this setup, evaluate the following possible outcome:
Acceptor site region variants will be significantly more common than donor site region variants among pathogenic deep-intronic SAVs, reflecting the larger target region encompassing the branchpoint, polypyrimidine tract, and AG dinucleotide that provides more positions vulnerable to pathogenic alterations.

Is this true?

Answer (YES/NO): NO